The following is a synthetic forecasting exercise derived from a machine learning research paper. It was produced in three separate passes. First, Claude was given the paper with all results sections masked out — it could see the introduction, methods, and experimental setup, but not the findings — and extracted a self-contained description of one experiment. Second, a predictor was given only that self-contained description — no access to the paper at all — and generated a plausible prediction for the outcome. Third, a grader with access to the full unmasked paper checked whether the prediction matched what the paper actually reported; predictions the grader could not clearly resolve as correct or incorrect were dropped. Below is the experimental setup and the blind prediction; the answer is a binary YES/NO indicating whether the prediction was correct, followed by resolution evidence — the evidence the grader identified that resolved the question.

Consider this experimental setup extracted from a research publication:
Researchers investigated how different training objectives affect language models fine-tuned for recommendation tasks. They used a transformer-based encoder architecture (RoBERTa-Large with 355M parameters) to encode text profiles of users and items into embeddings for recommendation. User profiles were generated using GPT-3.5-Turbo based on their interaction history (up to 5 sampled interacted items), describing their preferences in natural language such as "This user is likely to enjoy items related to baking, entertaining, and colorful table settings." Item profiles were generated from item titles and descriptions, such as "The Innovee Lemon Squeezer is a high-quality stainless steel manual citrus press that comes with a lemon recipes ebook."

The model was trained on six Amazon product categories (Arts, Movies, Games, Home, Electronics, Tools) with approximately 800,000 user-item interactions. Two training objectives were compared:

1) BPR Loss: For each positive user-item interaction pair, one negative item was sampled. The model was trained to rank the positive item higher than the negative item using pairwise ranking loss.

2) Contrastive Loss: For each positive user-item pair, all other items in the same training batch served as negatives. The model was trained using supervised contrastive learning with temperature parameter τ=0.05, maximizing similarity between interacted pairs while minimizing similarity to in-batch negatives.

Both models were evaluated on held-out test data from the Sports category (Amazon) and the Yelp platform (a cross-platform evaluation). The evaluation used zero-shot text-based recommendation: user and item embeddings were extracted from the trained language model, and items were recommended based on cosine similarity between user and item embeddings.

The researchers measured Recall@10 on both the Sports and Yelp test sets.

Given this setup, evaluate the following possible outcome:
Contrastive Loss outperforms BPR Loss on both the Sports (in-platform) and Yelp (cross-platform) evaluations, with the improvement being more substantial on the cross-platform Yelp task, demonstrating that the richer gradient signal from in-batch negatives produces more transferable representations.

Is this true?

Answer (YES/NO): YES